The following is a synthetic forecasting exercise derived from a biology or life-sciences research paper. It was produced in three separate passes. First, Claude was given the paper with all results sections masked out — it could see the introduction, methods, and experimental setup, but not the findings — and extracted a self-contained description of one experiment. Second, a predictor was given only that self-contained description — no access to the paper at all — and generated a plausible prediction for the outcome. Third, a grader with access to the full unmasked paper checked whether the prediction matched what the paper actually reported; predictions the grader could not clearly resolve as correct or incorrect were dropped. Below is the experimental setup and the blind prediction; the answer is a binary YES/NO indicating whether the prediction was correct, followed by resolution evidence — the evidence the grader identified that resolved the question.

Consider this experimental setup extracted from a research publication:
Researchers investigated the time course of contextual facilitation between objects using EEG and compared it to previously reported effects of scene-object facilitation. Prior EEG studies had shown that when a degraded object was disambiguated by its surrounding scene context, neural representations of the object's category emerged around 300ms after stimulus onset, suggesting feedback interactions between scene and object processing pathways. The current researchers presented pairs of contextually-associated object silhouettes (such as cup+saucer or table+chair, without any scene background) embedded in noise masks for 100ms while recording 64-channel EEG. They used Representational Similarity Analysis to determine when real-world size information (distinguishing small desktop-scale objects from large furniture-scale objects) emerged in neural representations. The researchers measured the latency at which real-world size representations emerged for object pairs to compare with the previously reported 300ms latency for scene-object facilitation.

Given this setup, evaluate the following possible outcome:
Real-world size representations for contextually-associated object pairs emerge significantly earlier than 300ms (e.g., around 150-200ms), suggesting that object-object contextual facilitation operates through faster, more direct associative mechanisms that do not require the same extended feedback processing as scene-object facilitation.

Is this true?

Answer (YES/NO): YES